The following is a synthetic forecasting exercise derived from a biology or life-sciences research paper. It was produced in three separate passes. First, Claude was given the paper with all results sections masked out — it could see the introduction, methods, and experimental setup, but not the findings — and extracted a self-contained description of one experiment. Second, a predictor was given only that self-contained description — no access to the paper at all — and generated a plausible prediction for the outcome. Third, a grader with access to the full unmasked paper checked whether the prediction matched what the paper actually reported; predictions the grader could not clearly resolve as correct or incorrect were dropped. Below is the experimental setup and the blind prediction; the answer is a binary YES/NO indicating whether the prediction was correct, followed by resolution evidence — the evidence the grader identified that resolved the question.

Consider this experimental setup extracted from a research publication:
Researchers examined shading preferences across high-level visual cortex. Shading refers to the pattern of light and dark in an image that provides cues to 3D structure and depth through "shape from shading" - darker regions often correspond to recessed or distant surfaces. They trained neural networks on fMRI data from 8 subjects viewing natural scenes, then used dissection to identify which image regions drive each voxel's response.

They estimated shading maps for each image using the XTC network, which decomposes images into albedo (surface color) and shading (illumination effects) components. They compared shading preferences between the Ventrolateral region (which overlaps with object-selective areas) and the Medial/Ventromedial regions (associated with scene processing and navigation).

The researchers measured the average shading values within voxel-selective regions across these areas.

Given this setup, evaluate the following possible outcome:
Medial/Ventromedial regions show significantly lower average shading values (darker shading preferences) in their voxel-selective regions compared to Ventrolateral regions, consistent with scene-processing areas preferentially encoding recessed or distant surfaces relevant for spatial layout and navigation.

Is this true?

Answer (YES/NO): YES